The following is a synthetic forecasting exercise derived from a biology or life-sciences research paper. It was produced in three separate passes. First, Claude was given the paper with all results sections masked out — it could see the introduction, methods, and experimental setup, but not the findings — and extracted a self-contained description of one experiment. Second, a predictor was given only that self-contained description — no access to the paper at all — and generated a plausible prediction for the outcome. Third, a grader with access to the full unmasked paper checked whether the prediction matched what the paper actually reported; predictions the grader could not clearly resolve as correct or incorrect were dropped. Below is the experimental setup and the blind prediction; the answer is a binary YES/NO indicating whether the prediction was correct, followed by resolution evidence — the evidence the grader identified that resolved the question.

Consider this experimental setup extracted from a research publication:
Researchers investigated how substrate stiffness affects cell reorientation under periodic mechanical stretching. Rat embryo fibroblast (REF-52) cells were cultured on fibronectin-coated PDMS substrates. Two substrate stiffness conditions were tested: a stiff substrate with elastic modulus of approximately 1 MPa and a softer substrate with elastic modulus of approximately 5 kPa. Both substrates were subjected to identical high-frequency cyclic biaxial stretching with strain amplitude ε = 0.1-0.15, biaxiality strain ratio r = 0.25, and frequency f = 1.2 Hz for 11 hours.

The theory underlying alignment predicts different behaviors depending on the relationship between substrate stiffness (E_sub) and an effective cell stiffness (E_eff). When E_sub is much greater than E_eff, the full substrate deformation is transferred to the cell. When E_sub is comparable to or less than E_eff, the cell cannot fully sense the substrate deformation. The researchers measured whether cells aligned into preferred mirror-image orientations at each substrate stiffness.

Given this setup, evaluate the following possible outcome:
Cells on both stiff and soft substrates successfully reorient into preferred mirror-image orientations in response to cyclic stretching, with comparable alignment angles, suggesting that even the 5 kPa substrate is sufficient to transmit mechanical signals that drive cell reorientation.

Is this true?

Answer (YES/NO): NO